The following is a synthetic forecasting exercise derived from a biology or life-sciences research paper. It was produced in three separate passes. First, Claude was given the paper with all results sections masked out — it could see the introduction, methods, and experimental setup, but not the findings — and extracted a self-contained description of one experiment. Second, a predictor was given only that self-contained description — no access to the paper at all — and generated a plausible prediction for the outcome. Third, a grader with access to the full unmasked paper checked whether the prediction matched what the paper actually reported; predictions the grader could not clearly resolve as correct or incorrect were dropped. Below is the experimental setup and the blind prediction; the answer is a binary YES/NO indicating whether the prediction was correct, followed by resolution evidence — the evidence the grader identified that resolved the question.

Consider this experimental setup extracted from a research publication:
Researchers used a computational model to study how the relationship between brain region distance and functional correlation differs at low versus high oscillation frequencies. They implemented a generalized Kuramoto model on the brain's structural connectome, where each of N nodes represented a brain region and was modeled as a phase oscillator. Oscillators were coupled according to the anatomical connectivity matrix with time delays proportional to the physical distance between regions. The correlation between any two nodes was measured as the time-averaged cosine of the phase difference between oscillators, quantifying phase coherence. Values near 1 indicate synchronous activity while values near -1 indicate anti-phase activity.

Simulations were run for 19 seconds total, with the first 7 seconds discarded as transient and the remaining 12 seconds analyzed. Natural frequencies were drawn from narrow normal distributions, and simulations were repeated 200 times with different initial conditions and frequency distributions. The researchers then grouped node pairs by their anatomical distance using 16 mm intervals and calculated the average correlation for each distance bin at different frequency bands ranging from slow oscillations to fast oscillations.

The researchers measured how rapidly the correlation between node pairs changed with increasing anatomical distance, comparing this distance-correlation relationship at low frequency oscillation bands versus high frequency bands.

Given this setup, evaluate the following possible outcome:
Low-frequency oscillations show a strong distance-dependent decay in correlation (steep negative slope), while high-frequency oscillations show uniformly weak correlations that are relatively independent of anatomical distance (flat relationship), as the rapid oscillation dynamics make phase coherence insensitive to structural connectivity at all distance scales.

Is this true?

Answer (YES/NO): NO